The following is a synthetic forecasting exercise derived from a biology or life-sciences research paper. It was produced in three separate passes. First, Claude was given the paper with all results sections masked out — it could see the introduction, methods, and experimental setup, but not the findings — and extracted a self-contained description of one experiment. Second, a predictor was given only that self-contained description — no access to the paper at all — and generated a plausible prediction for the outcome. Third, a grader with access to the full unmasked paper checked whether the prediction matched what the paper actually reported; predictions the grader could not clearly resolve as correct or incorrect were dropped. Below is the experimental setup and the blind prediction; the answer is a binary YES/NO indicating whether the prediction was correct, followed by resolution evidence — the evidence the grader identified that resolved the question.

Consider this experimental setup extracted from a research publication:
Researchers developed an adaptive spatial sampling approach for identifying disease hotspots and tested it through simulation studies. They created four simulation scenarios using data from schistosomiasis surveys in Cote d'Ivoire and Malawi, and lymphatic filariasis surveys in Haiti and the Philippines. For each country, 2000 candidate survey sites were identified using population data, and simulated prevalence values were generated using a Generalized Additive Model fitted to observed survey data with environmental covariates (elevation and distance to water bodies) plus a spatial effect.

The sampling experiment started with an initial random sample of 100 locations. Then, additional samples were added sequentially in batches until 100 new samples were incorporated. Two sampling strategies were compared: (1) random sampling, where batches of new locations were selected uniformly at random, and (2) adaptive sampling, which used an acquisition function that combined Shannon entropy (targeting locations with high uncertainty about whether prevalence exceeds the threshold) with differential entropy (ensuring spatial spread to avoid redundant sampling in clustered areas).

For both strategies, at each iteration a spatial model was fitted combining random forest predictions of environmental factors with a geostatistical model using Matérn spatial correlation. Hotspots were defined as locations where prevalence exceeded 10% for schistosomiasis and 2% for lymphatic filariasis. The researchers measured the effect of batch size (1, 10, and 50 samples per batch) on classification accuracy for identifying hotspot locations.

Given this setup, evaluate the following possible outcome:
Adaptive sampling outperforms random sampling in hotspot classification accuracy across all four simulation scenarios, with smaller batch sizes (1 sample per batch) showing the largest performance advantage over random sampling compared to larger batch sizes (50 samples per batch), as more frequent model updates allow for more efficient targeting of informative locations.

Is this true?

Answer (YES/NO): YES